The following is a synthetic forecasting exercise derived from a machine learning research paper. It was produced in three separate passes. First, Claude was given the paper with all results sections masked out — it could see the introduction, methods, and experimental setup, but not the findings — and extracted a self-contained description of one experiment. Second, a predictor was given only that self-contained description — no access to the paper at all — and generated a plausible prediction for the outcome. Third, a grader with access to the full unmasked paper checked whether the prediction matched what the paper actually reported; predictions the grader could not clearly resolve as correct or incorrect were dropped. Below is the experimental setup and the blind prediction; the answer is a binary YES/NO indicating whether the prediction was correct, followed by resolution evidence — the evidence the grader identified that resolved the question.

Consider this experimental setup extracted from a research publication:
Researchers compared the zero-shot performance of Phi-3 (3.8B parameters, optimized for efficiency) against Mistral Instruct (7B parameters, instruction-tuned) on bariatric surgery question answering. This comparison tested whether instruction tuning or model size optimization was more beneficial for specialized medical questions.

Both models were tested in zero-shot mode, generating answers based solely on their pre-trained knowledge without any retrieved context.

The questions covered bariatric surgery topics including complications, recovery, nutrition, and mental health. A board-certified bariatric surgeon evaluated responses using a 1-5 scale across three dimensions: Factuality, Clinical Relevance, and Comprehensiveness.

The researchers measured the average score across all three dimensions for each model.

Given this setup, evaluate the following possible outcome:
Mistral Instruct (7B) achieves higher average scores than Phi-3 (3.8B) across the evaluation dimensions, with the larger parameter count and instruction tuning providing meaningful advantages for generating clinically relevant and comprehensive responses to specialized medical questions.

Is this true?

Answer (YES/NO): NO